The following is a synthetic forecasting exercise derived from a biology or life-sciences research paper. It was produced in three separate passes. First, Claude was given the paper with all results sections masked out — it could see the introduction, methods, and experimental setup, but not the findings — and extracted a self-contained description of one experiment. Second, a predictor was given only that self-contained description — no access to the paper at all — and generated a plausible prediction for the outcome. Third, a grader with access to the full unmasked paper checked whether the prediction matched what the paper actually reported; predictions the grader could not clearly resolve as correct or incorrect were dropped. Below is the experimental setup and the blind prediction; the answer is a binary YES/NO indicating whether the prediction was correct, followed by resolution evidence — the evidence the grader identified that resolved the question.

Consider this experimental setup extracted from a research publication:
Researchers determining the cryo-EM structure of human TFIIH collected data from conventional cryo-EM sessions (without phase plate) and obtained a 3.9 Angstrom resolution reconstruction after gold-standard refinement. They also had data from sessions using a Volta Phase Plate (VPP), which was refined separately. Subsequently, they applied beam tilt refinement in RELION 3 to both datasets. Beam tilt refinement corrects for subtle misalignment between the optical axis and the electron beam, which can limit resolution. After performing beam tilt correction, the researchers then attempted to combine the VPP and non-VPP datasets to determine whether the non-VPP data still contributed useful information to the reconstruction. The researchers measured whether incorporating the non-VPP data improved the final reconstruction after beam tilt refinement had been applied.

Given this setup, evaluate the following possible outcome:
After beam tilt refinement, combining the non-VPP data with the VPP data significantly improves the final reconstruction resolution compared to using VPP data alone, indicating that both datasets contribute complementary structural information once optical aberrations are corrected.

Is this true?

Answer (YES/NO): NO